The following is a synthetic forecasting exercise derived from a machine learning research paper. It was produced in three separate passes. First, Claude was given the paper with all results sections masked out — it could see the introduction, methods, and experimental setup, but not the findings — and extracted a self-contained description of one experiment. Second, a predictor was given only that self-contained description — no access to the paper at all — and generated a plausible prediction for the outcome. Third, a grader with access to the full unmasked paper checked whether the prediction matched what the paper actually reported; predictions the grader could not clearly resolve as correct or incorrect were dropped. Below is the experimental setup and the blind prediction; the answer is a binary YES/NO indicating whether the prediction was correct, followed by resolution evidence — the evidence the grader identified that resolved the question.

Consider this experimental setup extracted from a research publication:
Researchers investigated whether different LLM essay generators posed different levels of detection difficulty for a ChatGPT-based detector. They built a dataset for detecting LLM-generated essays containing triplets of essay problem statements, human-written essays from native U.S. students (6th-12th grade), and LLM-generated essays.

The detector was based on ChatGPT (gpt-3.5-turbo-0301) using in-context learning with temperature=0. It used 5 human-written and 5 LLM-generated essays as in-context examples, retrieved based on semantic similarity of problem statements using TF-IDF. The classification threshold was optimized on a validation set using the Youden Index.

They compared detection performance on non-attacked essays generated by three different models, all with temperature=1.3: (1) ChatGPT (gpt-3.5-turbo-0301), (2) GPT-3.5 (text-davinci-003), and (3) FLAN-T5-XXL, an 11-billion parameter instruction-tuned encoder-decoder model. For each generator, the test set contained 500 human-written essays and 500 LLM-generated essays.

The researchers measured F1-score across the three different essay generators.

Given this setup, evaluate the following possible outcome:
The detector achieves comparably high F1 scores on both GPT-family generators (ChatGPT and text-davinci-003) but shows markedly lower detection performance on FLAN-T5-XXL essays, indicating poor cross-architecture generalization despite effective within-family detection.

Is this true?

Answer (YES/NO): YES